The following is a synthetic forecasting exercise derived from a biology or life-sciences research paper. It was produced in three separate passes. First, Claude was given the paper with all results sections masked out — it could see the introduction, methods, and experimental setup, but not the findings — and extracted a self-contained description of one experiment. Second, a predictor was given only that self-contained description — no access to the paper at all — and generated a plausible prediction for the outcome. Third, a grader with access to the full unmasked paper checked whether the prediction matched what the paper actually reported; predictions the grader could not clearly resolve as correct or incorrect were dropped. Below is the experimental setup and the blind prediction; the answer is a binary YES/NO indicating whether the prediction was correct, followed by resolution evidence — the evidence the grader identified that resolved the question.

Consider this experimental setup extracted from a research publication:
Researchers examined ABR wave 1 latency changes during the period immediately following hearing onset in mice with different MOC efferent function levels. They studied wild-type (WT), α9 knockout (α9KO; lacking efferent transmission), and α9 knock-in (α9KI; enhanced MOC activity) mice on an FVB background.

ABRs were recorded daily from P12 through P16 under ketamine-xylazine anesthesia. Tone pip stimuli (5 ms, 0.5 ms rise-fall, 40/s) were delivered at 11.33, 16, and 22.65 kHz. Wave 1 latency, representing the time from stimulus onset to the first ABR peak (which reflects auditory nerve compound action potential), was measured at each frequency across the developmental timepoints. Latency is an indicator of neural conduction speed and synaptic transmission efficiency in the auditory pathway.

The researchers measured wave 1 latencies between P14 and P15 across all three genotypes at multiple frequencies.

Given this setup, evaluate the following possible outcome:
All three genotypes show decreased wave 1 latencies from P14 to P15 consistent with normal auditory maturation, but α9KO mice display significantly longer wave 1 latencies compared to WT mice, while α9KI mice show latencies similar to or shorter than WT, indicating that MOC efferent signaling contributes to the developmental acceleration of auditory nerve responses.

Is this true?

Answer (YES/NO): NO